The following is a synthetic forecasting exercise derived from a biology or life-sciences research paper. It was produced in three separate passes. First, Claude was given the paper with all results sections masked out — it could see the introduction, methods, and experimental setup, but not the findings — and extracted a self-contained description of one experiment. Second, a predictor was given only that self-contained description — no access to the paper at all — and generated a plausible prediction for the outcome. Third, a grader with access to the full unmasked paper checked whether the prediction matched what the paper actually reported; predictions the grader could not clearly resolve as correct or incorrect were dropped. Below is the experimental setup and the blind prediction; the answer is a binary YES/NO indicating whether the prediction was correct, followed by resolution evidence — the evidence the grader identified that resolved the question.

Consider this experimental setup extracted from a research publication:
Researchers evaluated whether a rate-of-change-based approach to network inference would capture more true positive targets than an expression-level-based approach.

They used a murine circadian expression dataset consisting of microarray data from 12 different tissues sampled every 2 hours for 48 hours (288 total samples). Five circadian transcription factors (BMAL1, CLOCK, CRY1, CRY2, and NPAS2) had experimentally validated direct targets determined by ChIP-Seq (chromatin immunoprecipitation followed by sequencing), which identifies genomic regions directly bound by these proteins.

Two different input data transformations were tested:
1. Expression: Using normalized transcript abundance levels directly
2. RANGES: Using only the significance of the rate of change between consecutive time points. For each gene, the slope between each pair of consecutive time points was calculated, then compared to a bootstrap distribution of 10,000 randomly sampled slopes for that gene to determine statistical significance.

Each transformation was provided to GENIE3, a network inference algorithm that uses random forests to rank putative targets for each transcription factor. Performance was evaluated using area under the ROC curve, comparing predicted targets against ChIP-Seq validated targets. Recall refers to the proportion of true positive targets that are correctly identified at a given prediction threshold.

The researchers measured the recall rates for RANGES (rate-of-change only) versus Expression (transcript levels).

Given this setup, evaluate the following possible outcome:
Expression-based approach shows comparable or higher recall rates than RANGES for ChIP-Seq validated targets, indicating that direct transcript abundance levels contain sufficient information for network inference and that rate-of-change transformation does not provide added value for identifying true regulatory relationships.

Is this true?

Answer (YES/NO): NO